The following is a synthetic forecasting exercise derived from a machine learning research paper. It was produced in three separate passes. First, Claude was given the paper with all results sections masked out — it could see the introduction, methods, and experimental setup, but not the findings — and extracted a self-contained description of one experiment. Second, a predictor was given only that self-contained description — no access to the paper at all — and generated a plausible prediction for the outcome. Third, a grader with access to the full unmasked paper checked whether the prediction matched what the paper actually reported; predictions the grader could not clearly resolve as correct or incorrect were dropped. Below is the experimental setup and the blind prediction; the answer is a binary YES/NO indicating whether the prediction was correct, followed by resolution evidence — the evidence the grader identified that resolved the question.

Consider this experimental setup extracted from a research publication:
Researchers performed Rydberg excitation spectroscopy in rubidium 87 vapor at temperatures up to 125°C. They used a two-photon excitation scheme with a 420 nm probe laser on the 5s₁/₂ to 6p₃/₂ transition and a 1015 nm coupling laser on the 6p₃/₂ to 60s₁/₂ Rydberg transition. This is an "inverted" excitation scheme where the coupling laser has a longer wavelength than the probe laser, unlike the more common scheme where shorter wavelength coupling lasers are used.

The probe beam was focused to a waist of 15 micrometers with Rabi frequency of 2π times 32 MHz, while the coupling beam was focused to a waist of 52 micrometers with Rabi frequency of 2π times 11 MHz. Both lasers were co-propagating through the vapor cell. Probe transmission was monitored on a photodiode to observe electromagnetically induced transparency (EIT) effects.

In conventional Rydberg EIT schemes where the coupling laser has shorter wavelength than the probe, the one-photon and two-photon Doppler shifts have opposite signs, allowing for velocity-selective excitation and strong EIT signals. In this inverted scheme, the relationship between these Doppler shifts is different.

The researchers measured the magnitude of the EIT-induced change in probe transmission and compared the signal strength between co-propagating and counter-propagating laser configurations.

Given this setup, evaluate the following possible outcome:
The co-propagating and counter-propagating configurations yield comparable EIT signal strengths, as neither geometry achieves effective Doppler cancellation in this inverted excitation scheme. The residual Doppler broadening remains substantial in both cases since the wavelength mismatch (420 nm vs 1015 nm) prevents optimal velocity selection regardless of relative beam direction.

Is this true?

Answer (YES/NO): YES